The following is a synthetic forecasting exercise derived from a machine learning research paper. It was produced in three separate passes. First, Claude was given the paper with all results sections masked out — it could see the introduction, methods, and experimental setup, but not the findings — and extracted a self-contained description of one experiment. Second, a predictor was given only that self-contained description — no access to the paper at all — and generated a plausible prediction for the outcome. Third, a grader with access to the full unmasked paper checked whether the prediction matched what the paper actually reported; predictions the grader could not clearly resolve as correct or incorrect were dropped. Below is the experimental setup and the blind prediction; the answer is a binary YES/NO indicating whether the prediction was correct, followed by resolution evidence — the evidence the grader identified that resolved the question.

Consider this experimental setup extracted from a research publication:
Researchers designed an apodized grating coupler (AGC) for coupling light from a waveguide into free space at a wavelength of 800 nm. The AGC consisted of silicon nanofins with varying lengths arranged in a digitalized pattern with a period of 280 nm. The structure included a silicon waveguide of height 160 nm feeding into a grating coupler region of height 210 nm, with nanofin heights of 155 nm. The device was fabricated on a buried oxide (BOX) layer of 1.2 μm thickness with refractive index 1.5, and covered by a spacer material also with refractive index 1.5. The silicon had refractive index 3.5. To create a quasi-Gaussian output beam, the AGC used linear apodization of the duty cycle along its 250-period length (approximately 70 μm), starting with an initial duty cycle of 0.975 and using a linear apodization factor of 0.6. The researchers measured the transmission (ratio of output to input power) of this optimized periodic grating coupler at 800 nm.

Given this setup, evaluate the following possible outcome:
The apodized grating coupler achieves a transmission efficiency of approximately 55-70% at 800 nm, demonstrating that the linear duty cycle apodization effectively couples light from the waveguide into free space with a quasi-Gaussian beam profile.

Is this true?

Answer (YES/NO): NO